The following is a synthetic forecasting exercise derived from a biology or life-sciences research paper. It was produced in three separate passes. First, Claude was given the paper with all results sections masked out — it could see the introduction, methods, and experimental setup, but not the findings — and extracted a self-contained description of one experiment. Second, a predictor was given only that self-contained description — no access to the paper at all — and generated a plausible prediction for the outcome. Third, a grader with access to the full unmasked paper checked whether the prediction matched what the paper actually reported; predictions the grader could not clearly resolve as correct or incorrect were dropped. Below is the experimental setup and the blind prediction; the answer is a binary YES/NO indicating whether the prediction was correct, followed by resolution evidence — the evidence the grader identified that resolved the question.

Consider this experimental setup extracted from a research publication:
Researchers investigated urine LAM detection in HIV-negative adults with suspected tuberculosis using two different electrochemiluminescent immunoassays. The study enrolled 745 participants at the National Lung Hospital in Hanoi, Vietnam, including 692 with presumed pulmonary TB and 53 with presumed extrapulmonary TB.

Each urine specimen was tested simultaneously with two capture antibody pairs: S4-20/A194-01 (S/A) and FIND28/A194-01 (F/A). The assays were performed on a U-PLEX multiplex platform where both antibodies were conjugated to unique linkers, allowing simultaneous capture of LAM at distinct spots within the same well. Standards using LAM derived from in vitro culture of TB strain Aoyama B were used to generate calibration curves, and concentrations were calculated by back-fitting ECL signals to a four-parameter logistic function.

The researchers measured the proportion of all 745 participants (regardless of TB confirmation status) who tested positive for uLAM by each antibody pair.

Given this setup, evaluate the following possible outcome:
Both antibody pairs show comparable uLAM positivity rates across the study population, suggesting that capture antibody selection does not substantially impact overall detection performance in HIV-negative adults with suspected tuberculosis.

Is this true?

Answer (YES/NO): NO